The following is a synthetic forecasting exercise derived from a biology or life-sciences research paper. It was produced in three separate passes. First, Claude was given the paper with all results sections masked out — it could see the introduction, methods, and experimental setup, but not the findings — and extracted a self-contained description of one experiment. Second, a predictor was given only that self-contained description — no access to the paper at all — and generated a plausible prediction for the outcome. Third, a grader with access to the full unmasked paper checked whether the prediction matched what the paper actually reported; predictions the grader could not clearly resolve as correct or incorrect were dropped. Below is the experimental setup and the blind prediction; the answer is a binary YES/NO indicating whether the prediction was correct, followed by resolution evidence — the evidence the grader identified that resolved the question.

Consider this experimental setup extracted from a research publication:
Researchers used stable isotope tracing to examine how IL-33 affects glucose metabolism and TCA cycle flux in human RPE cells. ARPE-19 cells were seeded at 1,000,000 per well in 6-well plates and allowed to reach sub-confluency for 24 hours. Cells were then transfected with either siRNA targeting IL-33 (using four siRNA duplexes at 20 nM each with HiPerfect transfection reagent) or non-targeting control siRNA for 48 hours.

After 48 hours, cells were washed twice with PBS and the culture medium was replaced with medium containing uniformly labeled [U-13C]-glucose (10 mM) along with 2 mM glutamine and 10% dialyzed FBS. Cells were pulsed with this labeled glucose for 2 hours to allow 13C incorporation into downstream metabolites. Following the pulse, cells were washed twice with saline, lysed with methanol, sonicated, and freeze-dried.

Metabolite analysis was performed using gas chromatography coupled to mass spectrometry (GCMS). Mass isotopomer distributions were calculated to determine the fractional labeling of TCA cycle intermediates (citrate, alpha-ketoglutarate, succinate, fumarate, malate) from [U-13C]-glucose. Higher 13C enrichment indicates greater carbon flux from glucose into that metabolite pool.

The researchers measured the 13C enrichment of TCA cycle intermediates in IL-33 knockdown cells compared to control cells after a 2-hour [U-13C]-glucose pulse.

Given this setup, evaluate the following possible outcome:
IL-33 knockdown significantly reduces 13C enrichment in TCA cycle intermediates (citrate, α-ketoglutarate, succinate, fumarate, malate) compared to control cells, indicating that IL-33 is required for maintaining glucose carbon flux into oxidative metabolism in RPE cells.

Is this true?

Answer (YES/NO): YES